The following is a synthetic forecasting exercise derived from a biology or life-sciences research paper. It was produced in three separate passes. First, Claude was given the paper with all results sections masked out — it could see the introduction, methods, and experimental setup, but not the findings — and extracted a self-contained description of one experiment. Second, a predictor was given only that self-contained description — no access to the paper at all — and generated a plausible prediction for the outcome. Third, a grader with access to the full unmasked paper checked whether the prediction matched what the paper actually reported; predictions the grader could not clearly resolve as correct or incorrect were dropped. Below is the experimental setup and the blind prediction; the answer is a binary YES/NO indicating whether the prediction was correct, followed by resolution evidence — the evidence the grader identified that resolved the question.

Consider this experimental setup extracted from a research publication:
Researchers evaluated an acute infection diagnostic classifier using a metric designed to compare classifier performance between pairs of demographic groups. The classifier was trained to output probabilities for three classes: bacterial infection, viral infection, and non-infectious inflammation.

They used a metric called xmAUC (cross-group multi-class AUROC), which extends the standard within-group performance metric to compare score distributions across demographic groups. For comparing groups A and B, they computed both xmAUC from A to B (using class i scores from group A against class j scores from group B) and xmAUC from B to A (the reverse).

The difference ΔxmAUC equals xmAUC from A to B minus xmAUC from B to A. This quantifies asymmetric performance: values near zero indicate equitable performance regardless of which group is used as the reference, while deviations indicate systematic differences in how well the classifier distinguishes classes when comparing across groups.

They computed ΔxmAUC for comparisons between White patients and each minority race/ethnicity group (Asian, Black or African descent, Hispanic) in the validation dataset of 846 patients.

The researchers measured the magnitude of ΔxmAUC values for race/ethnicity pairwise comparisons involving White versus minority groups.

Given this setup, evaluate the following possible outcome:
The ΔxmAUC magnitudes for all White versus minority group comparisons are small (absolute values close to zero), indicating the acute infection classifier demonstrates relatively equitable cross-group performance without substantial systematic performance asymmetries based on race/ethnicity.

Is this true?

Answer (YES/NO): NO